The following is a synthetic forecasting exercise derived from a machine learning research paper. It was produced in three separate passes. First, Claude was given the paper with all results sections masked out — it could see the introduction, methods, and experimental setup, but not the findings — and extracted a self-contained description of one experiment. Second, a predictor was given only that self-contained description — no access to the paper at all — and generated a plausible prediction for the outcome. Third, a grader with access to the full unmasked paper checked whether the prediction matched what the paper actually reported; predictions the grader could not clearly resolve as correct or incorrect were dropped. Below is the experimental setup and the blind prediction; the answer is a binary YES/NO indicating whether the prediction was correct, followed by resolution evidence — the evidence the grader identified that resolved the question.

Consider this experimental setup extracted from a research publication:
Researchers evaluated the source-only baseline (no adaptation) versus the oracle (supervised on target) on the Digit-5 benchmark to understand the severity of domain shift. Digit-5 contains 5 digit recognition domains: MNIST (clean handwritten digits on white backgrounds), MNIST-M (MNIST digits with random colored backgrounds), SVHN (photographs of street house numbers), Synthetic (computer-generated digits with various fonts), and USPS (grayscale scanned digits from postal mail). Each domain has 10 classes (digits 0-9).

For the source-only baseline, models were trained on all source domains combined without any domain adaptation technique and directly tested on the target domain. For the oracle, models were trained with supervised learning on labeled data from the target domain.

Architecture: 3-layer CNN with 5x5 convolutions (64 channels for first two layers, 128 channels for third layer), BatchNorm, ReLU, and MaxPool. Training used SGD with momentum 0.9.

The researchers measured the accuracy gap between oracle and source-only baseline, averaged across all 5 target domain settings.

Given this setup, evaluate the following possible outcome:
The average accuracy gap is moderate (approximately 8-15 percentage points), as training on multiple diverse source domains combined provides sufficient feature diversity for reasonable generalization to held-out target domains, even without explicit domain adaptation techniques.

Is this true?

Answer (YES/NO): NO